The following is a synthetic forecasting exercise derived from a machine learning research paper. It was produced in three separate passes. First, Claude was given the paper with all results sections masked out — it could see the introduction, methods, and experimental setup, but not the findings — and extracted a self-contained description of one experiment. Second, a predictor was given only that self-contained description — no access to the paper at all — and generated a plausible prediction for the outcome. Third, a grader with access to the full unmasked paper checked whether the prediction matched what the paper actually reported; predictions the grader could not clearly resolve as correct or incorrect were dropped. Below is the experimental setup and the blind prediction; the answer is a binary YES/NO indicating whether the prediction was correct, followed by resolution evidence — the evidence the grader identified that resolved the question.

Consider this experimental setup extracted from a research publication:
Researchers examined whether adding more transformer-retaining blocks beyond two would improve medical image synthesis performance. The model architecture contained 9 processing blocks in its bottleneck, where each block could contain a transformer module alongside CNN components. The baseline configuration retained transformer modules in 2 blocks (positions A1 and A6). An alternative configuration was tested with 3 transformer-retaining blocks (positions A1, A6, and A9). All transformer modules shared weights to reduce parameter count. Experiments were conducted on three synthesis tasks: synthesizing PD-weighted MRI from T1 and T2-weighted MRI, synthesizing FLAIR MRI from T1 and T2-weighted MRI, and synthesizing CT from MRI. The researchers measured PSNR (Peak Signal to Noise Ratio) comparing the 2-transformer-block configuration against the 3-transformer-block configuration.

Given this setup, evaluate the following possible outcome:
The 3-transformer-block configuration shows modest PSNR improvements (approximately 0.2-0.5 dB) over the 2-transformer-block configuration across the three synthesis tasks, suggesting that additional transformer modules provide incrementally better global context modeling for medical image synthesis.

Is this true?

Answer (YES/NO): NO